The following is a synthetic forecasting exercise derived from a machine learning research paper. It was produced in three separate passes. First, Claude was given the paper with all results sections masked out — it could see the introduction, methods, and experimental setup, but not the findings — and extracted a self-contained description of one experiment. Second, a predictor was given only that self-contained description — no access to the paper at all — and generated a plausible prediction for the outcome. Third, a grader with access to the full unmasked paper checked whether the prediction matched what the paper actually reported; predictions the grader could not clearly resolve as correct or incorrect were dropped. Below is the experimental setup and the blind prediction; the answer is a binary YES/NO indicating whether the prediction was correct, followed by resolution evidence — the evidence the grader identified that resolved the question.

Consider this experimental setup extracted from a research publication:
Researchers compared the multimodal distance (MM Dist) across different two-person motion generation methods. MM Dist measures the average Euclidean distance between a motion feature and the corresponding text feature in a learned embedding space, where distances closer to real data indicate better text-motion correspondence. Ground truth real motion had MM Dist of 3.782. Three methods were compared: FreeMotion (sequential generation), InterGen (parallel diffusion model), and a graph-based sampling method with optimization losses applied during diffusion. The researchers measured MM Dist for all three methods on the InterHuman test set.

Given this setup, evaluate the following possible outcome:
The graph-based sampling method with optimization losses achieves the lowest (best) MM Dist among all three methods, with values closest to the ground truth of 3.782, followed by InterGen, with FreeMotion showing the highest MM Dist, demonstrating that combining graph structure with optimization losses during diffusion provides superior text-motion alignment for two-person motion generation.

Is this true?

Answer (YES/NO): NO